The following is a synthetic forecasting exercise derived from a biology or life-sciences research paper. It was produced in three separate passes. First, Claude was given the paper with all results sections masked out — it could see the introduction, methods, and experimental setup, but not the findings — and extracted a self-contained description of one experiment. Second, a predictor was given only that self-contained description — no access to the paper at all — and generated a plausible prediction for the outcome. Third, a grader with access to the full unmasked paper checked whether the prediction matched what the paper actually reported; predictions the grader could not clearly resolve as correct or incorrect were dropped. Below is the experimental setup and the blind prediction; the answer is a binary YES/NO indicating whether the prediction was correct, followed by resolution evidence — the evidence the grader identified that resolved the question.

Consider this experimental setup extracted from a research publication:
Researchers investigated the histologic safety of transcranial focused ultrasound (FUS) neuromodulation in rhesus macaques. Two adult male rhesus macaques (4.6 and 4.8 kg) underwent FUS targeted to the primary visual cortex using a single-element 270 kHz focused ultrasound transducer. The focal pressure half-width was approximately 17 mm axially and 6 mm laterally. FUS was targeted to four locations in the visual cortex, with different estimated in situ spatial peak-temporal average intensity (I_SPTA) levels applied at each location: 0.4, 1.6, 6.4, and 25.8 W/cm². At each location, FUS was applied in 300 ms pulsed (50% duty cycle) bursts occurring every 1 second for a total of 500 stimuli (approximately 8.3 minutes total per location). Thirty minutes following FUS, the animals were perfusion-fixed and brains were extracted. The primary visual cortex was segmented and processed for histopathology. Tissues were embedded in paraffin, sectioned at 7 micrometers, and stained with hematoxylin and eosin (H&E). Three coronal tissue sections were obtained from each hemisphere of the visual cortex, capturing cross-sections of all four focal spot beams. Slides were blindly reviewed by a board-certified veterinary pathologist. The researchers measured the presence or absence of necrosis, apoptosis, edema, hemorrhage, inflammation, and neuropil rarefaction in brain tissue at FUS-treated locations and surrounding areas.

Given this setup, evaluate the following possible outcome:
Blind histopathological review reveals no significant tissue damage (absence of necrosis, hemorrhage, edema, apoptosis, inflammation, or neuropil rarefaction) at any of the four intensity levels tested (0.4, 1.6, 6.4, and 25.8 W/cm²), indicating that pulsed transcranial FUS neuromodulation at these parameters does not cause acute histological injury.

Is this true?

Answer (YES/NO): YES